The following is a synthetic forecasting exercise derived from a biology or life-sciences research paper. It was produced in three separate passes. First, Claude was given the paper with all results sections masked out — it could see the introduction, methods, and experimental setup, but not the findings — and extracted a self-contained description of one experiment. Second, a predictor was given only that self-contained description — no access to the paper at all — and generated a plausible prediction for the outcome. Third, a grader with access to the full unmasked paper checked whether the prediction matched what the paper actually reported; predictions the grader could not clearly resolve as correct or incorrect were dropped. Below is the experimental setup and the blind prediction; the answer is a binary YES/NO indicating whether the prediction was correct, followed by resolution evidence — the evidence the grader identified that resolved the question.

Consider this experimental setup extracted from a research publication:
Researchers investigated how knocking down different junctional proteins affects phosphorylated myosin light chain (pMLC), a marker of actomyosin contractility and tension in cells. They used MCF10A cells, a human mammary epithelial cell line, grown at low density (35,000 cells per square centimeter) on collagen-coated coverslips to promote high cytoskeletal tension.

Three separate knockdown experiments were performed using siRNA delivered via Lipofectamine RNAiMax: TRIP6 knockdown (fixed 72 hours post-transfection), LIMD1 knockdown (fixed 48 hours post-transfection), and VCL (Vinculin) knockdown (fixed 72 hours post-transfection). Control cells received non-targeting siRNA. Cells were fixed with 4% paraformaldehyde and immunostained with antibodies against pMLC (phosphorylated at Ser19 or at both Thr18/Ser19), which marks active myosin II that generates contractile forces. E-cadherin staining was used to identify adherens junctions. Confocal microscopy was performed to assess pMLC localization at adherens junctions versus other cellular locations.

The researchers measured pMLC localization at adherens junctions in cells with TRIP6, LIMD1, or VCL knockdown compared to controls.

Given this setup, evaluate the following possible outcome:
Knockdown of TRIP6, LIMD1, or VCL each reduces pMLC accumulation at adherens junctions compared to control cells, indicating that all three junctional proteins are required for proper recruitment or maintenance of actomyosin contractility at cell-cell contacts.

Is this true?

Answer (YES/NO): NO